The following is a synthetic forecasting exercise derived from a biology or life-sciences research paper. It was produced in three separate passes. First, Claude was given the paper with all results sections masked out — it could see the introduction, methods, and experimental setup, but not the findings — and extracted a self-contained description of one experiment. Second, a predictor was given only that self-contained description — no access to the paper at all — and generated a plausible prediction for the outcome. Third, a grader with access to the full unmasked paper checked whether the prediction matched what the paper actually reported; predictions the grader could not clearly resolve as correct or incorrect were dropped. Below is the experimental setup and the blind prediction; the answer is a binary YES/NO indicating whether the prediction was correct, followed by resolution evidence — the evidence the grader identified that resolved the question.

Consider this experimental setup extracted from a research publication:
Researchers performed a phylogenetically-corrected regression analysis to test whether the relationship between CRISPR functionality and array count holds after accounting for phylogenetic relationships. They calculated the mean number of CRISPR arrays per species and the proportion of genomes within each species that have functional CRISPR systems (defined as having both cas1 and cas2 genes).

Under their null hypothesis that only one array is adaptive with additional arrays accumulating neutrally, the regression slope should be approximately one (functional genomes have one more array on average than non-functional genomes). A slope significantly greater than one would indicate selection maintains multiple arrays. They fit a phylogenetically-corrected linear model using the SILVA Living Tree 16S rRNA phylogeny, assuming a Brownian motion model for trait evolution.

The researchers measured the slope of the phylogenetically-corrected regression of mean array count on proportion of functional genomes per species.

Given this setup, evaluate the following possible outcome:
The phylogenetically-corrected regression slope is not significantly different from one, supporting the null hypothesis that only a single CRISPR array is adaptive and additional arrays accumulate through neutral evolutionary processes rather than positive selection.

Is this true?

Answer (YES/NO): NO